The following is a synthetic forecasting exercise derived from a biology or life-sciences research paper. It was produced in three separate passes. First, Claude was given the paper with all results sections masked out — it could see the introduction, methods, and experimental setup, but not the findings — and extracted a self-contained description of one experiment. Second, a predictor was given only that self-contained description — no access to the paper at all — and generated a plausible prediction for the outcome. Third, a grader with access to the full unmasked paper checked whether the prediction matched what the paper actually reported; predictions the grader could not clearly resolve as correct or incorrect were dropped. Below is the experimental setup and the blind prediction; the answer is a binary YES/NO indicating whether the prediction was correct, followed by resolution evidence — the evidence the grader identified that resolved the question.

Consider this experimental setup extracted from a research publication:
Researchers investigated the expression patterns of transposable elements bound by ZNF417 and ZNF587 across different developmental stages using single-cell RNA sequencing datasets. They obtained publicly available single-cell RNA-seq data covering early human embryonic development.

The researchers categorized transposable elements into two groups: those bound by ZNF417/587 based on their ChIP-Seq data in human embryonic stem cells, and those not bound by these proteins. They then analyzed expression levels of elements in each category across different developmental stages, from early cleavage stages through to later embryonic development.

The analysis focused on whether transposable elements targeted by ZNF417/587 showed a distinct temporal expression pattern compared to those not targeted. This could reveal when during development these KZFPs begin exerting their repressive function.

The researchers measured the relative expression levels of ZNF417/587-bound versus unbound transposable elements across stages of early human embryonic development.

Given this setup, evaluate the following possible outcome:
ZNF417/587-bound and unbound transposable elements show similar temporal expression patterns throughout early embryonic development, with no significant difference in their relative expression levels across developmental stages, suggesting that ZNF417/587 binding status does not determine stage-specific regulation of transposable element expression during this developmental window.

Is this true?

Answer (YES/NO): NO